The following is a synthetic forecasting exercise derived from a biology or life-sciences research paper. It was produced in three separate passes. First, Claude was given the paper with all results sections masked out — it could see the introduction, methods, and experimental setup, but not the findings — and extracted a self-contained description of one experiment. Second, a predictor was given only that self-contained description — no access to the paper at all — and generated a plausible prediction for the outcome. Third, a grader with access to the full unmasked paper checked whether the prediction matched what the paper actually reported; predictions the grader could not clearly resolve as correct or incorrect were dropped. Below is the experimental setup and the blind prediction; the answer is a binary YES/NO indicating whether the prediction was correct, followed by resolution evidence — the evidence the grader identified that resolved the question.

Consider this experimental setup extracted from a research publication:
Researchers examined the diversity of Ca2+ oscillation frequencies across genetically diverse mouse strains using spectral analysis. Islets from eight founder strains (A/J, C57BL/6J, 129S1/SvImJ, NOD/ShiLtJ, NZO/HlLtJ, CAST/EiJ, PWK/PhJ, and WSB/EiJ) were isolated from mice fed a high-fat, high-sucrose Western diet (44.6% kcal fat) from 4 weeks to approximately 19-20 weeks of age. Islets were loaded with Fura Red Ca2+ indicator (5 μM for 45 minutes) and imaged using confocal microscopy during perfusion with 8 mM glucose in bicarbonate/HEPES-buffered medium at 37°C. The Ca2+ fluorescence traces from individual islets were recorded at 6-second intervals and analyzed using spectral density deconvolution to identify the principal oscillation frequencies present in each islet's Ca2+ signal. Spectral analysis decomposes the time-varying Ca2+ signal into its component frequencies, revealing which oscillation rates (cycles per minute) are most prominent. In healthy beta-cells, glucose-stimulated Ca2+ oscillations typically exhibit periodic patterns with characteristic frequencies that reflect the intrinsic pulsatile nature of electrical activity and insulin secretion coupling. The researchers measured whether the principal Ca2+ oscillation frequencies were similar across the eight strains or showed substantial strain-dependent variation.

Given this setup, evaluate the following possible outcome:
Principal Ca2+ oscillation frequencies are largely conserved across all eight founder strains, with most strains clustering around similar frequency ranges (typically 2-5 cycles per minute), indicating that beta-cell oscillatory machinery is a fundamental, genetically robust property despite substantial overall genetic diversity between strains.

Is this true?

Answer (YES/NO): NO